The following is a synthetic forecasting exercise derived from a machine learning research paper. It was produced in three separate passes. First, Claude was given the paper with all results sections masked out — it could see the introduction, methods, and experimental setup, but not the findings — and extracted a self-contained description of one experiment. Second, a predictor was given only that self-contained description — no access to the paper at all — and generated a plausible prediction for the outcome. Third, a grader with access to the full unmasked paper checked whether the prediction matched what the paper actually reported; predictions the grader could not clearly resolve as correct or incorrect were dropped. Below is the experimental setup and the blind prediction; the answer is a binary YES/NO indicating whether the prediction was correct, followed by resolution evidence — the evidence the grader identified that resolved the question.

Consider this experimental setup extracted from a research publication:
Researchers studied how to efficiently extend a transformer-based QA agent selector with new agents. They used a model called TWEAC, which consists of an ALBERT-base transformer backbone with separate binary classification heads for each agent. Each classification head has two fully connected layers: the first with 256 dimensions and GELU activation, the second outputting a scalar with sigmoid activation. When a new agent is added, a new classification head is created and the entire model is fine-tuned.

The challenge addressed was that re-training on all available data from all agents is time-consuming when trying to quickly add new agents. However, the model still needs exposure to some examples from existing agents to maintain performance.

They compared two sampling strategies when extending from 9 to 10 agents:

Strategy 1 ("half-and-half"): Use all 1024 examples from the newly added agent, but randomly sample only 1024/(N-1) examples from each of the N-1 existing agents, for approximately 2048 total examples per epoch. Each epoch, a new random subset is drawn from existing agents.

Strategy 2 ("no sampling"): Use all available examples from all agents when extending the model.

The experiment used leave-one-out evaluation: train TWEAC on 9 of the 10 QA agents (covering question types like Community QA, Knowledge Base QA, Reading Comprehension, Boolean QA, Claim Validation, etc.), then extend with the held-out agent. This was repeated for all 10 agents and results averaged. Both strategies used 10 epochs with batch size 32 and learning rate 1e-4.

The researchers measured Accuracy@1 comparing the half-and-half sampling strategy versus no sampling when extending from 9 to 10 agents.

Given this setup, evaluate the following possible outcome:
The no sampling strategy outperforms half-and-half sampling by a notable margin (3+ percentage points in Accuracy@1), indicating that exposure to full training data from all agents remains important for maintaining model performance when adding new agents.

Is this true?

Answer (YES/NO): NO